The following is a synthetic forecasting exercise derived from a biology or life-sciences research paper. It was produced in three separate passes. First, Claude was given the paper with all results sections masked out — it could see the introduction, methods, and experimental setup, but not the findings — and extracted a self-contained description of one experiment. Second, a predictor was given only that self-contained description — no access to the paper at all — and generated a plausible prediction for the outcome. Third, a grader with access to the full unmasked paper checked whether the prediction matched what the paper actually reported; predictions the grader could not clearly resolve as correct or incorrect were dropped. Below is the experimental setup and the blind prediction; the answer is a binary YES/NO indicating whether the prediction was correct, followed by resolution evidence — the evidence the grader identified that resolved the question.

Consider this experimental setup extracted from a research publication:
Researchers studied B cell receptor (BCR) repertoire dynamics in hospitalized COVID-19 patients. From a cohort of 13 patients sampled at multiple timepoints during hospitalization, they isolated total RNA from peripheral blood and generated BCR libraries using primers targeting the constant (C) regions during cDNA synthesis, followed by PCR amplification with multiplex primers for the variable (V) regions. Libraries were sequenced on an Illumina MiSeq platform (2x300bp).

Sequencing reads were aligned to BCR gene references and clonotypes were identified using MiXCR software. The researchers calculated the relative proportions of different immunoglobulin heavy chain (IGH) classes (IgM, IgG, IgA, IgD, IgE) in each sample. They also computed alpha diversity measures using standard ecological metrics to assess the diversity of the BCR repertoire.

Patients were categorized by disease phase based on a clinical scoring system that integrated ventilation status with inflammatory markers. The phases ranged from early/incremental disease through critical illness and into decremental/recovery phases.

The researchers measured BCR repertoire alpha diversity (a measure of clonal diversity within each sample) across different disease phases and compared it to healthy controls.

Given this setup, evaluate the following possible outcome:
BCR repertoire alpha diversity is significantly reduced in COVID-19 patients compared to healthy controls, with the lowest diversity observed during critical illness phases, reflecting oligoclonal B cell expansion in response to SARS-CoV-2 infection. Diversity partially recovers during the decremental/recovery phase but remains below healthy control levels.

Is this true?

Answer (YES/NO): NO